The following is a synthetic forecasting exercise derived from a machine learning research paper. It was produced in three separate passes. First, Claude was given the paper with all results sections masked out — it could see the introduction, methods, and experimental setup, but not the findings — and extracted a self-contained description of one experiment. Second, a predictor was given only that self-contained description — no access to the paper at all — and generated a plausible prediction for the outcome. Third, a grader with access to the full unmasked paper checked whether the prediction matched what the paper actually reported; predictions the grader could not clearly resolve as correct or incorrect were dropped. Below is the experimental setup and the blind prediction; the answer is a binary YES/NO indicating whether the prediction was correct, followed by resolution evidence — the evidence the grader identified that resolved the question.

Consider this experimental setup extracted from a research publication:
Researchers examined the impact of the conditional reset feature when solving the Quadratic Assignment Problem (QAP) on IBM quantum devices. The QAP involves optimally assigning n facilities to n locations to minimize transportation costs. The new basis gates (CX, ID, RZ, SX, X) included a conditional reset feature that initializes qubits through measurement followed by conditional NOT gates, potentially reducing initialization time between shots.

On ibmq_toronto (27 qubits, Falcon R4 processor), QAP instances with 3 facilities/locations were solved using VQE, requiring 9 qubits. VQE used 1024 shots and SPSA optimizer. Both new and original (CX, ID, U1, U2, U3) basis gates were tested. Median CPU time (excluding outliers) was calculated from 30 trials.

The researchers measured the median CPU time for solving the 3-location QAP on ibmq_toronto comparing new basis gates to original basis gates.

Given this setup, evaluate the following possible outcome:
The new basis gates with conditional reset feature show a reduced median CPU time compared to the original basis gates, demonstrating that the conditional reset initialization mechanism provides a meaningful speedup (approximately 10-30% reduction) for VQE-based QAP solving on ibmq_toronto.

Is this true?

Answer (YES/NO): NO